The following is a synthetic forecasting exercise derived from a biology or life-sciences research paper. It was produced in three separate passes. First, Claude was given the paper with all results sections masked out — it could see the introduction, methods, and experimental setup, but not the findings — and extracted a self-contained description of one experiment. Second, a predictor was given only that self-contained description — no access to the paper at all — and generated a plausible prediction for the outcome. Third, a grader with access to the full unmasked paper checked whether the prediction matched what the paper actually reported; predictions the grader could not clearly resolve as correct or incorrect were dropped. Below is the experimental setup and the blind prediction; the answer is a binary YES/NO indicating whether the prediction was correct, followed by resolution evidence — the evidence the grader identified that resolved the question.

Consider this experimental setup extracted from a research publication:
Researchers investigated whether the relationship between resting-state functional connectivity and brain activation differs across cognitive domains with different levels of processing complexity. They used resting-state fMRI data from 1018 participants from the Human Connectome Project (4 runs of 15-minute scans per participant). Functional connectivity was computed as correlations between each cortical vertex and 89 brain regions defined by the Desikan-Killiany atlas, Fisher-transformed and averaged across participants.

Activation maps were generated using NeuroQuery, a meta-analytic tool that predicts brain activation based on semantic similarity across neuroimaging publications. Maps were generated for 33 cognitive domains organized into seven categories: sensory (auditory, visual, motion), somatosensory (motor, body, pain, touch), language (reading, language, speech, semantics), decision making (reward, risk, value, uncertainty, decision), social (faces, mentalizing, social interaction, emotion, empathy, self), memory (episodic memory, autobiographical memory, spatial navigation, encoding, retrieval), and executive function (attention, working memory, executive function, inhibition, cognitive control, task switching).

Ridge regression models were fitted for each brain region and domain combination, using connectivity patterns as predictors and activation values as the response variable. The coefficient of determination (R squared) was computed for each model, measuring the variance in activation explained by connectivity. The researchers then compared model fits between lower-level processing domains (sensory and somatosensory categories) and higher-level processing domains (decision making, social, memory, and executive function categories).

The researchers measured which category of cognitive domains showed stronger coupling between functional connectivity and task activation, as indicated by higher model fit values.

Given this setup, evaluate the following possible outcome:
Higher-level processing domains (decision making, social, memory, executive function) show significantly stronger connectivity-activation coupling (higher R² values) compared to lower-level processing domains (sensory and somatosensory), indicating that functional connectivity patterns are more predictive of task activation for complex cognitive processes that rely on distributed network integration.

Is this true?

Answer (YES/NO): NO